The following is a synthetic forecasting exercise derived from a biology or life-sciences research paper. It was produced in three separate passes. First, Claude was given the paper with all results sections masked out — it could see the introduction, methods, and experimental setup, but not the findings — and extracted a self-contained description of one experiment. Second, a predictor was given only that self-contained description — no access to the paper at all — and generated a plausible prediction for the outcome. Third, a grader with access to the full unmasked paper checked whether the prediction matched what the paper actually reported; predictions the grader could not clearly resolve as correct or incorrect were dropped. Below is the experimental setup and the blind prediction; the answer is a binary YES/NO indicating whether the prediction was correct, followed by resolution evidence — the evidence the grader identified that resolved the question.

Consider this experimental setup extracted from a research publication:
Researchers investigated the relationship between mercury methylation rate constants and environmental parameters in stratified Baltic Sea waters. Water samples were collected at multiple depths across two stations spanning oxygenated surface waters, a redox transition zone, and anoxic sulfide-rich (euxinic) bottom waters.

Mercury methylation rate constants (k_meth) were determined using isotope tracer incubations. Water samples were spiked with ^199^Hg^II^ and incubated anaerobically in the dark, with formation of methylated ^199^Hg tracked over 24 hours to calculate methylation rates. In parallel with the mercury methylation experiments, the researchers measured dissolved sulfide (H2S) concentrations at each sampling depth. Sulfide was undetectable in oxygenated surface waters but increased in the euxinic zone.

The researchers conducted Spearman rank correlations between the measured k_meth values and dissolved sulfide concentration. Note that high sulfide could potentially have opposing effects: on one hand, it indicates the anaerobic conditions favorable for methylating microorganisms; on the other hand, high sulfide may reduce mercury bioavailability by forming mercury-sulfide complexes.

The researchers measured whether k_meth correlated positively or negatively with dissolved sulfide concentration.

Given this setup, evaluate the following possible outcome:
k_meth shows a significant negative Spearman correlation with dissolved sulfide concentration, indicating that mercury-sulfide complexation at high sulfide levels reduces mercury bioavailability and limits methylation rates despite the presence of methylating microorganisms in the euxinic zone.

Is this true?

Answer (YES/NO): NO